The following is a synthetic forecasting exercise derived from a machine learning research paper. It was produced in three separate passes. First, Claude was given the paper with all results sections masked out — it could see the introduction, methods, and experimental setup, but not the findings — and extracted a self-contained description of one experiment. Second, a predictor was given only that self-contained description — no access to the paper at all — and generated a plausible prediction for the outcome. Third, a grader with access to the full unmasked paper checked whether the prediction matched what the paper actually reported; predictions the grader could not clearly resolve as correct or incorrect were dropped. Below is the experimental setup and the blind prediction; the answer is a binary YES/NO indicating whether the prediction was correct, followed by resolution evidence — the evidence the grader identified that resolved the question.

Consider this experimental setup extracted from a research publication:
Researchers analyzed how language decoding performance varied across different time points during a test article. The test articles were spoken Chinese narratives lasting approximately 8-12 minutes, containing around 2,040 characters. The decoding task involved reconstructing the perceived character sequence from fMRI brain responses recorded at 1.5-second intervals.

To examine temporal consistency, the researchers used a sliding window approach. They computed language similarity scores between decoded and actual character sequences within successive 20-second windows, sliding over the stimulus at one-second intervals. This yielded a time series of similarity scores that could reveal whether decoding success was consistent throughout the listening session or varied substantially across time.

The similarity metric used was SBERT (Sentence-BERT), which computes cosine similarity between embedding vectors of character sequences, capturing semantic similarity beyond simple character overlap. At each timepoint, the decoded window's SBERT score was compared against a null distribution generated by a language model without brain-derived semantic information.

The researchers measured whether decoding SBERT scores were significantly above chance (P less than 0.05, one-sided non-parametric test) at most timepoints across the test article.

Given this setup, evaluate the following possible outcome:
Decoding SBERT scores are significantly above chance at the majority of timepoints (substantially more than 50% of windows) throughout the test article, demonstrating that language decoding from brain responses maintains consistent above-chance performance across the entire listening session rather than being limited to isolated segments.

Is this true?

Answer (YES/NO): YES